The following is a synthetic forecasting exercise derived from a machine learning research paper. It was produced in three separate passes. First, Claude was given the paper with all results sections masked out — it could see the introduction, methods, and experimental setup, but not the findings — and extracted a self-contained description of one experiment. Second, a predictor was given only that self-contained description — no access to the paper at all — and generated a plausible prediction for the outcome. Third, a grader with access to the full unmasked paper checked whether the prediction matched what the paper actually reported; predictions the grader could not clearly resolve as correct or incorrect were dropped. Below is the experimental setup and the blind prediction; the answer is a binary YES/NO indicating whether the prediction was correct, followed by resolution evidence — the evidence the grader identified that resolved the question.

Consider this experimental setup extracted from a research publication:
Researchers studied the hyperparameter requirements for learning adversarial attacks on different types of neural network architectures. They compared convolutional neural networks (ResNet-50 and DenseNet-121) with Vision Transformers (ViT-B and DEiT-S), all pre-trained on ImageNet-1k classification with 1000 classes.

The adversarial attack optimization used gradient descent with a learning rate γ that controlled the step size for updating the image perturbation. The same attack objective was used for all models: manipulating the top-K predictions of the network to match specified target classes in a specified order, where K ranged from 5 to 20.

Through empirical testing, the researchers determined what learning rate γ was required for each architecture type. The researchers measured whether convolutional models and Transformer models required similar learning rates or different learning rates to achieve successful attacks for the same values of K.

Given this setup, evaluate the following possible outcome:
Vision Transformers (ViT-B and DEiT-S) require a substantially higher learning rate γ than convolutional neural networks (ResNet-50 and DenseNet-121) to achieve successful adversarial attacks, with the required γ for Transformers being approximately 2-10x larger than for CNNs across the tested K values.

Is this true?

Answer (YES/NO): NO